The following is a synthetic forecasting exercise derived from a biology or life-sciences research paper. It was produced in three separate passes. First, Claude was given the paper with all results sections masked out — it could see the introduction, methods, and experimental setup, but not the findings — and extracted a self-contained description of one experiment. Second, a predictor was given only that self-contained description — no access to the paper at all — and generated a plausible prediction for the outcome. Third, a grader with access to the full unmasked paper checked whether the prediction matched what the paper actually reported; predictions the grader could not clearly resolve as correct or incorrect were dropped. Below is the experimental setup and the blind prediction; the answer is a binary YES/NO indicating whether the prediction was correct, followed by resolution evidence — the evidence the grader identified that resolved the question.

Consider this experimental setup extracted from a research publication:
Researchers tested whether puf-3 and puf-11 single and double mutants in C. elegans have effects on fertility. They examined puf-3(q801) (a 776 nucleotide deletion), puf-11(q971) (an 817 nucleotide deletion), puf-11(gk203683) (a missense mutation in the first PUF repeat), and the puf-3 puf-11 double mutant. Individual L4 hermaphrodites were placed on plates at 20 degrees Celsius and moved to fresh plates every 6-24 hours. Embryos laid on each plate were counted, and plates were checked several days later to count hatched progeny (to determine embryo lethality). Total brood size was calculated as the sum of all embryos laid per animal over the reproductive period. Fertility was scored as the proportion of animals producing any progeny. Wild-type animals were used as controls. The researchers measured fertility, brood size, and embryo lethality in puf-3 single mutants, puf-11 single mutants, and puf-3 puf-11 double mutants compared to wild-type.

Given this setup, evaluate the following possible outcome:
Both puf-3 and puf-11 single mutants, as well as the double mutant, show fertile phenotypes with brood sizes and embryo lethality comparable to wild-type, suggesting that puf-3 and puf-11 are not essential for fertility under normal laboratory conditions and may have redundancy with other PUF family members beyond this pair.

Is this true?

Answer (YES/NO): NO